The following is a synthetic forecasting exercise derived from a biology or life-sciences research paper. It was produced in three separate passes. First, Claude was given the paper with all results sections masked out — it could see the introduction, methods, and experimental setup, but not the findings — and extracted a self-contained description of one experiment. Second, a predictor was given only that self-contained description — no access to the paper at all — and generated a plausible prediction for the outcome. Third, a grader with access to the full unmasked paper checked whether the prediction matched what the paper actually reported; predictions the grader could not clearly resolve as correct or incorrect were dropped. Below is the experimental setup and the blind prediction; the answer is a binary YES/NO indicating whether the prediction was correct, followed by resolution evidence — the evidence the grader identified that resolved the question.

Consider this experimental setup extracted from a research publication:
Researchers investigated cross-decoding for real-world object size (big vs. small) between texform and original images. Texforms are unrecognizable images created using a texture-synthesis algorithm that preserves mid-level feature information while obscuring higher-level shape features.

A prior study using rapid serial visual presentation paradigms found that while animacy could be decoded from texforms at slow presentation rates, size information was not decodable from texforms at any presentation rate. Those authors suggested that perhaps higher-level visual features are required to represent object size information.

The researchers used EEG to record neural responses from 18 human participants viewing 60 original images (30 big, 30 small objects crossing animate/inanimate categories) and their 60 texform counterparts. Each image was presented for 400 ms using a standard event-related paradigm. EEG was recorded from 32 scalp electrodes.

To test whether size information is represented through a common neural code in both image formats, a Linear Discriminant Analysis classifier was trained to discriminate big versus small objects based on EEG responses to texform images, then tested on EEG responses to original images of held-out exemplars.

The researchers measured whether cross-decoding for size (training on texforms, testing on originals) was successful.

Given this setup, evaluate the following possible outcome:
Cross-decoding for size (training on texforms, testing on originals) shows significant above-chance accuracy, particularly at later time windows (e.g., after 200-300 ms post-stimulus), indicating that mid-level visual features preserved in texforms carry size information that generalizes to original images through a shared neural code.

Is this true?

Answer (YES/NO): NO